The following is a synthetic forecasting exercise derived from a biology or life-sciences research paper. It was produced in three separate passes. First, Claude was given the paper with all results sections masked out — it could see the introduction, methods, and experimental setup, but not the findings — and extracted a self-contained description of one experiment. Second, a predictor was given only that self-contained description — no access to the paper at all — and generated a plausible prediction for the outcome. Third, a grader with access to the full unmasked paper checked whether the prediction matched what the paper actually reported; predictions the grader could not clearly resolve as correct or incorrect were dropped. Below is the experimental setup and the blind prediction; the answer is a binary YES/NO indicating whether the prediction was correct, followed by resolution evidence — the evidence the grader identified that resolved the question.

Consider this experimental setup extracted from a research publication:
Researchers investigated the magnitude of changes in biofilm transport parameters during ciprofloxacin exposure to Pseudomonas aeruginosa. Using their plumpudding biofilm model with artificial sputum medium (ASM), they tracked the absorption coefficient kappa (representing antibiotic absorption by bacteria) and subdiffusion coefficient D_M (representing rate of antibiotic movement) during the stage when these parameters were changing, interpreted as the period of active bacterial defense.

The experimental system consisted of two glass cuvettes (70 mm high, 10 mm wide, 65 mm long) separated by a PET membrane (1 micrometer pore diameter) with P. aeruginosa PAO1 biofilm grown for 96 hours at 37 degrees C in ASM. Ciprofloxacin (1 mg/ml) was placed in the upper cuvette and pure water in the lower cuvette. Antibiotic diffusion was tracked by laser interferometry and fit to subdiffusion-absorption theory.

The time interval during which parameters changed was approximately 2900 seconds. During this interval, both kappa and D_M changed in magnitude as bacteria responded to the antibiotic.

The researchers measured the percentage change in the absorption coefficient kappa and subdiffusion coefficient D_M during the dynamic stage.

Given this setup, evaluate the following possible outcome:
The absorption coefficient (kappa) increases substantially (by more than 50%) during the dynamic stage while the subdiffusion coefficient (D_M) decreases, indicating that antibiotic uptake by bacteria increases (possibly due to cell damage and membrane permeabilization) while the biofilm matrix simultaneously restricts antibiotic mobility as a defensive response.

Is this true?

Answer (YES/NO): NO